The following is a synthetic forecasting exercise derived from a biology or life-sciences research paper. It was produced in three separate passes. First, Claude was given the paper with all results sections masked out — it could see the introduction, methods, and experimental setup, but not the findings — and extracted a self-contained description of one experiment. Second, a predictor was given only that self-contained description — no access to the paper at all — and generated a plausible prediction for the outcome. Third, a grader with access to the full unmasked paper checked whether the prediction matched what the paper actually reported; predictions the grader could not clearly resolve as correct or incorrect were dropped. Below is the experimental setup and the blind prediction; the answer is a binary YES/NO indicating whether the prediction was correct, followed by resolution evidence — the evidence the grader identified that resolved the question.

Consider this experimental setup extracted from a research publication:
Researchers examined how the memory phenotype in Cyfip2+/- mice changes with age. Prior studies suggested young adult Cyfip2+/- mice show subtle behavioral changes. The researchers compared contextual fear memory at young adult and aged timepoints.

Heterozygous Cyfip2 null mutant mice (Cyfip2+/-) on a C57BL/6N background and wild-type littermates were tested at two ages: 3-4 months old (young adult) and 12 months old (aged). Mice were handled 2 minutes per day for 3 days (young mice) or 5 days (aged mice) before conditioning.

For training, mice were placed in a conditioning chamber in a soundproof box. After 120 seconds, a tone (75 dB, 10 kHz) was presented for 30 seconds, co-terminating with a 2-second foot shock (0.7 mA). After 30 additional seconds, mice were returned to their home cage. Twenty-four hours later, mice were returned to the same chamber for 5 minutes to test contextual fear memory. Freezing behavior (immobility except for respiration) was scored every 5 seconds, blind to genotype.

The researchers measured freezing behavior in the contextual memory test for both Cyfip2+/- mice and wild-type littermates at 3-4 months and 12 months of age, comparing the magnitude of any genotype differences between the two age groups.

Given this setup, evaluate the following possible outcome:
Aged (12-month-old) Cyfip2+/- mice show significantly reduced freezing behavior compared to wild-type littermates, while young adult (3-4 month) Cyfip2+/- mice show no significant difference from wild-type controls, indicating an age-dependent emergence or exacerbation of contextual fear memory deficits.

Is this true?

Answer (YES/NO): YES